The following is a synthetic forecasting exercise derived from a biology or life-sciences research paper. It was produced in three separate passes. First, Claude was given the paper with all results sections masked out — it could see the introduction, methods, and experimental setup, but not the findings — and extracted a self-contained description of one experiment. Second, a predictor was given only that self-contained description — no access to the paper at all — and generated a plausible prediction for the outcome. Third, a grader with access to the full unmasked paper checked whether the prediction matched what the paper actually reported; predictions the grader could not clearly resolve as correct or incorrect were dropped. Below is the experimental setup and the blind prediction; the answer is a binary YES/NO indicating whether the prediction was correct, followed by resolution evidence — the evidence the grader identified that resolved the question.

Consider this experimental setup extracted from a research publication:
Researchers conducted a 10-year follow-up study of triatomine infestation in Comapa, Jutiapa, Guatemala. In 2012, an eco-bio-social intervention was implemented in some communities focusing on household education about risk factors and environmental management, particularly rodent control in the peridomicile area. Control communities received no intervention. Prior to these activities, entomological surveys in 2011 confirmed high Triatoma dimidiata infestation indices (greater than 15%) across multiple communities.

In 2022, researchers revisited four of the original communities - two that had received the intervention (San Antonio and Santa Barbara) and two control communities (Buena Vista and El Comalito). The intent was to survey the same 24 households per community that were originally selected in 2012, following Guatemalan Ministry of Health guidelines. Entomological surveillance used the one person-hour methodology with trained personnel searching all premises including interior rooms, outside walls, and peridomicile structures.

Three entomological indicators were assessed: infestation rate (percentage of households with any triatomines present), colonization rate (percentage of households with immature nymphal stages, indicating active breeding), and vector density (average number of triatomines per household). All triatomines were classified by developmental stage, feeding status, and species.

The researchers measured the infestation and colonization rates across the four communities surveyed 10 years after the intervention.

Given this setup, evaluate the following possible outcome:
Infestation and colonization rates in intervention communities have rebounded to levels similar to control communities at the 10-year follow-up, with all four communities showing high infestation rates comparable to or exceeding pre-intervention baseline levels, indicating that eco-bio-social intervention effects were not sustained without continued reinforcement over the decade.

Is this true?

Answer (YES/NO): NO